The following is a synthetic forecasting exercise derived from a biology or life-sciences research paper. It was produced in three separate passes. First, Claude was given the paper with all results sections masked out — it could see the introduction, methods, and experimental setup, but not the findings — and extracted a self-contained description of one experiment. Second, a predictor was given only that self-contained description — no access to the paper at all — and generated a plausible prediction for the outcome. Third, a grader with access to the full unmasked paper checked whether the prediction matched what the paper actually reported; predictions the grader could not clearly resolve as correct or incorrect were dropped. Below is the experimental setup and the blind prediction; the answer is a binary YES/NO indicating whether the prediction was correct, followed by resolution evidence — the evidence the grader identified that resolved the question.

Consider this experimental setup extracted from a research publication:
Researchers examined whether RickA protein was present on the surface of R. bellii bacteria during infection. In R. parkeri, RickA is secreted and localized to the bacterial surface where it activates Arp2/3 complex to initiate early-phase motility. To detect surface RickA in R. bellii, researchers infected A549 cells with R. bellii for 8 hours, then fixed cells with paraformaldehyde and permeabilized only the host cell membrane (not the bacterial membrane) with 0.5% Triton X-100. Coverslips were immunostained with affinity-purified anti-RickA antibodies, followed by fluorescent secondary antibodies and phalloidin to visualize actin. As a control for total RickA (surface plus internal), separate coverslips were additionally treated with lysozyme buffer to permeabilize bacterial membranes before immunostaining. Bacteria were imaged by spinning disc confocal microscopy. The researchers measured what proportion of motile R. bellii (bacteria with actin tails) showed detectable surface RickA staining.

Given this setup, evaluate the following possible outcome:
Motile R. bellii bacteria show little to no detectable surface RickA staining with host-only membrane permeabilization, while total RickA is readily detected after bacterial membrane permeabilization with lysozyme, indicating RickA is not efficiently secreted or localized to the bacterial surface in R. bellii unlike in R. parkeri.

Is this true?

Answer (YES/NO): YES